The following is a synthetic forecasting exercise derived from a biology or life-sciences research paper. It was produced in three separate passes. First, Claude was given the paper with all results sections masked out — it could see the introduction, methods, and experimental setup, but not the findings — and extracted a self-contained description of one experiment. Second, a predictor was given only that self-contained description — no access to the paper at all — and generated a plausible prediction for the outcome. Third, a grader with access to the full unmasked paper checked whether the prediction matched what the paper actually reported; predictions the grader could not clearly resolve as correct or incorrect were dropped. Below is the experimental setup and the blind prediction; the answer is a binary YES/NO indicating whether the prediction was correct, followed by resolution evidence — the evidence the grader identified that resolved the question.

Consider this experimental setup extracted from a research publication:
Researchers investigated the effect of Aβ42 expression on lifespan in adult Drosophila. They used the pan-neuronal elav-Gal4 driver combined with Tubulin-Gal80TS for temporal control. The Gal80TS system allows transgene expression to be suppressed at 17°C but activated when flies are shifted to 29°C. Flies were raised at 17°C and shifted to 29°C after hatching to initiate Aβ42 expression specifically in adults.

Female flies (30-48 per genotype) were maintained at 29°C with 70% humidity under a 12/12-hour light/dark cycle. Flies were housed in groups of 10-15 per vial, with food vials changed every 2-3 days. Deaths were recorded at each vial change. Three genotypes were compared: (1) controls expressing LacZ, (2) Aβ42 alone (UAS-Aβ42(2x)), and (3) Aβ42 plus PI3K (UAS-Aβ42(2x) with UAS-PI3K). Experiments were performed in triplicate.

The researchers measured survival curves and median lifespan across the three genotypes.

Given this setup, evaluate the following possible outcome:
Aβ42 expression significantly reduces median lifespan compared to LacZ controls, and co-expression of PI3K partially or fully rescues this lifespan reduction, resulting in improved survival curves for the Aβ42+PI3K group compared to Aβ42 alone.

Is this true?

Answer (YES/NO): YES